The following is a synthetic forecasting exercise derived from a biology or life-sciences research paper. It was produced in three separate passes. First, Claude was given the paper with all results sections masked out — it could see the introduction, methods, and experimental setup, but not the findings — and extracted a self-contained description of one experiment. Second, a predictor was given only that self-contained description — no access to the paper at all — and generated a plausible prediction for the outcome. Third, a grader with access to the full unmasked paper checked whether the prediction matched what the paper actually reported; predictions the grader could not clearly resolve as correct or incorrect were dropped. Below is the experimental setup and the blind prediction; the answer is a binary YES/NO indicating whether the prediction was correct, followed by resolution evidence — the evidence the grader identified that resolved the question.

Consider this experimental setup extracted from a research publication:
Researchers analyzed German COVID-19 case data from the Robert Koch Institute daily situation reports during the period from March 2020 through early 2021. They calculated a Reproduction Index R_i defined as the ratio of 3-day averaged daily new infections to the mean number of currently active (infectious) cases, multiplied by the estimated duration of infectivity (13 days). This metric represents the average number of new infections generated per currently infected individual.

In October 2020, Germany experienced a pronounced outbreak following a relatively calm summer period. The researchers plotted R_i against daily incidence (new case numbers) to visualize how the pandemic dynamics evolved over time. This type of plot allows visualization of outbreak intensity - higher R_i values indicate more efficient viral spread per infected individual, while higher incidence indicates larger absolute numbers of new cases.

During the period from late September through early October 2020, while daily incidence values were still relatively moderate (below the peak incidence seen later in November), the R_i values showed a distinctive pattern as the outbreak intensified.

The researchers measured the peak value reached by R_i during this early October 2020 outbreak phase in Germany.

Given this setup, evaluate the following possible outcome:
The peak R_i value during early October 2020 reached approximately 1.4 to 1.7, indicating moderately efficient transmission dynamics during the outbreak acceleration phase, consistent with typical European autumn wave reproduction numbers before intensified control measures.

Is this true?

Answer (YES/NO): NO